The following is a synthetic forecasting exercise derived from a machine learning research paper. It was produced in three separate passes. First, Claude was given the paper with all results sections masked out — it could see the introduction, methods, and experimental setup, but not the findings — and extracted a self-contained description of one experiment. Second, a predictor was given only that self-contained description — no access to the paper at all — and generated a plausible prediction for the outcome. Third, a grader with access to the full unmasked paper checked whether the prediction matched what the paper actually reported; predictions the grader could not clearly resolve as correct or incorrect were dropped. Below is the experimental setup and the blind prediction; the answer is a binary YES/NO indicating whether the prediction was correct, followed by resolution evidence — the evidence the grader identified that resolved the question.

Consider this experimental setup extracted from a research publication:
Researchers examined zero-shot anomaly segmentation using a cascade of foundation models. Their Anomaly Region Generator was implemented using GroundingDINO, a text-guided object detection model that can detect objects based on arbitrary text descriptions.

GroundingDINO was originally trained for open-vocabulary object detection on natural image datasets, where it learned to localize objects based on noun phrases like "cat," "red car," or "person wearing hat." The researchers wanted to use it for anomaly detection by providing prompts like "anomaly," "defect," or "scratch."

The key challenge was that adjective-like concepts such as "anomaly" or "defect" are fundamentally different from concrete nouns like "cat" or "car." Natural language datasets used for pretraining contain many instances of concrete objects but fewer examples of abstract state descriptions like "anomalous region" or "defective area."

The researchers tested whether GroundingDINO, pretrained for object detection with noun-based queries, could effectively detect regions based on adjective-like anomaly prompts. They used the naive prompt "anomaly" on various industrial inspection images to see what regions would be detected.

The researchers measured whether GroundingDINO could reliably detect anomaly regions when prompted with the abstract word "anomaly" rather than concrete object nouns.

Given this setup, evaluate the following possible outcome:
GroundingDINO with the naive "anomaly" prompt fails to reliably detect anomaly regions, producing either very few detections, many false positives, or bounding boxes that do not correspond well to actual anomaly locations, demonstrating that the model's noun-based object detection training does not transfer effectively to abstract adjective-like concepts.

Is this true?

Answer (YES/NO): YES